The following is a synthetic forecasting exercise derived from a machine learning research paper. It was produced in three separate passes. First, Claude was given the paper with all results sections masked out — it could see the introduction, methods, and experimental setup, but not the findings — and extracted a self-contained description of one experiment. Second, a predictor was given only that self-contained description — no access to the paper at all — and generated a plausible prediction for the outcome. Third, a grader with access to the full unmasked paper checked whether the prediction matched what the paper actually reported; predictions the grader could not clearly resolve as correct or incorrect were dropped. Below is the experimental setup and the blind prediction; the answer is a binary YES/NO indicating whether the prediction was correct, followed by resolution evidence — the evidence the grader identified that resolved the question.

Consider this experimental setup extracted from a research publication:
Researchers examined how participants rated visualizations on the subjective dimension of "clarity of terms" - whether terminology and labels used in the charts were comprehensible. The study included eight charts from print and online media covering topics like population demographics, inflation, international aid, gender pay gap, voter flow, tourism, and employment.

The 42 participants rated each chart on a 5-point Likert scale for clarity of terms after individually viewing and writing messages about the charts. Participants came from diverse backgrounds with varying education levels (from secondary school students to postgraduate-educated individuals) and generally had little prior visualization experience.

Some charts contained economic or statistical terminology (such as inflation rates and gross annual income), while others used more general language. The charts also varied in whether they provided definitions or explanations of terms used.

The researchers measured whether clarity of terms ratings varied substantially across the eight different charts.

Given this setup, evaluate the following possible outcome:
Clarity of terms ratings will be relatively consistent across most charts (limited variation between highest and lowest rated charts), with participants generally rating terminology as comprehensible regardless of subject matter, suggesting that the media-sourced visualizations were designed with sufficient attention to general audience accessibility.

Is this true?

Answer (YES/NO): NO